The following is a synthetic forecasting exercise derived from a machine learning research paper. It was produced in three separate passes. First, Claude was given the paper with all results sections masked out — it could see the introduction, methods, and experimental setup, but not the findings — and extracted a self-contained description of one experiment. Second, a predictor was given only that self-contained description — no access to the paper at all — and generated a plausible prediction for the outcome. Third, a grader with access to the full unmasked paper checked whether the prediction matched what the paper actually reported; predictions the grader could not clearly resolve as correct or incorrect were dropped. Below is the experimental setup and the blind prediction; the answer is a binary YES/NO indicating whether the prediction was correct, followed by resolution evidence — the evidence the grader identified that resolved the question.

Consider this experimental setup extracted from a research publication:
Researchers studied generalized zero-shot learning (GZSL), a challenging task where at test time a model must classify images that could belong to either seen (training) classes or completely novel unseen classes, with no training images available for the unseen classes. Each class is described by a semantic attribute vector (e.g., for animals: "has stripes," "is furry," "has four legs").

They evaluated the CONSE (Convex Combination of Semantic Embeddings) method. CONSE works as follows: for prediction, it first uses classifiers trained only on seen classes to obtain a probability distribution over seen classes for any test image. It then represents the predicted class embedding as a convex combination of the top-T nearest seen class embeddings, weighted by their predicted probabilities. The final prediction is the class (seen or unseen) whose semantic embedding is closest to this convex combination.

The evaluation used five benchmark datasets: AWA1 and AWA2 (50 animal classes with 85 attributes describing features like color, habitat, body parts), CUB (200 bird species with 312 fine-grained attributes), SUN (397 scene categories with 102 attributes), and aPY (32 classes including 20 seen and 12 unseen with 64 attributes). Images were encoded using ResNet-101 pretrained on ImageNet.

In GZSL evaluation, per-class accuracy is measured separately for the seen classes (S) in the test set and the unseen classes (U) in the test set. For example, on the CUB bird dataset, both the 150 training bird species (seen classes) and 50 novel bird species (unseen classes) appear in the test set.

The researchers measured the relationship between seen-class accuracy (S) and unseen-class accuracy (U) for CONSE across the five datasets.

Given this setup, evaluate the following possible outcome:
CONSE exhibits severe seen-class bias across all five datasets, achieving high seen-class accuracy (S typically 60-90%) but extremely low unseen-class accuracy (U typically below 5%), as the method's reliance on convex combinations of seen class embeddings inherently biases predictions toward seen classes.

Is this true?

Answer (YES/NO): NO